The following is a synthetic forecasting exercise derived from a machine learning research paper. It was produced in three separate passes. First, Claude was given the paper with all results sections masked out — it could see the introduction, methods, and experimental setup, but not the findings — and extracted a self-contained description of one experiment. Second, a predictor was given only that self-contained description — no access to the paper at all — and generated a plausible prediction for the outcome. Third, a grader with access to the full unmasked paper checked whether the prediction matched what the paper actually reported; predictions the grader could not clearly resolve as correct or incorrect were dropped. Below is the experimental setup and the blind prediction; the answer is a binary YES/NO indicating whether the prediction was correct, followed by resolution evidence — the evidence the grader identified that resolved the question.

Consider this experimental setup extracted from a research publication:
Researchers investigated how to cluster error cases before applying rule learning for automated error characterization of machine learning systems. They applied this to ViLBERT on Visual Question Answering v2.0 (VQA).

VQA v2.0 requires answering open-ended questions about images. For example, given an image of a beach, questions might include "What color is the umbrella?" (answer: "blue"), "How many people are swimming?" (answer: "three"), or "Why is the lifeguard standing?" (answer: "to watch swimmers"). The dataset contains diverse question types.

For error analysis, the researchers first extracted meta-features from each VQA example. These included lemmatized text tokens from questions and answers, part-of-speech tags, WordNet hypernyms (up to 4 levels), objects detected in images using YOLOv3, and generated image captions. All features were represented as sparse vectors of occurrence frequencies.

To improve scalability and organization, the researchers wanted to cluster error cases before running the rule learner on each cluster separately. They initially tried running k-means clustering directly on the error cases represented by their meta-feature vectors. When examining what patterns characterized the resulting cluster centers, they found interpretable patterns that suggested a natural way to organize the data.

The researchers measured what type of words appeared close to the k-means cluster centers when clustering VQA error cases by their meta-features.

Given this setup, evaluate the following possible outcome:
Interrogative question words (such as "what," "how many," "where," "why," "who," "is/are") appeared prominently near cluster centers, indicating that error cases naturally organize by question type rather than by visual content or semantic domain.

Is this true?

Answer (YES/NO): YES